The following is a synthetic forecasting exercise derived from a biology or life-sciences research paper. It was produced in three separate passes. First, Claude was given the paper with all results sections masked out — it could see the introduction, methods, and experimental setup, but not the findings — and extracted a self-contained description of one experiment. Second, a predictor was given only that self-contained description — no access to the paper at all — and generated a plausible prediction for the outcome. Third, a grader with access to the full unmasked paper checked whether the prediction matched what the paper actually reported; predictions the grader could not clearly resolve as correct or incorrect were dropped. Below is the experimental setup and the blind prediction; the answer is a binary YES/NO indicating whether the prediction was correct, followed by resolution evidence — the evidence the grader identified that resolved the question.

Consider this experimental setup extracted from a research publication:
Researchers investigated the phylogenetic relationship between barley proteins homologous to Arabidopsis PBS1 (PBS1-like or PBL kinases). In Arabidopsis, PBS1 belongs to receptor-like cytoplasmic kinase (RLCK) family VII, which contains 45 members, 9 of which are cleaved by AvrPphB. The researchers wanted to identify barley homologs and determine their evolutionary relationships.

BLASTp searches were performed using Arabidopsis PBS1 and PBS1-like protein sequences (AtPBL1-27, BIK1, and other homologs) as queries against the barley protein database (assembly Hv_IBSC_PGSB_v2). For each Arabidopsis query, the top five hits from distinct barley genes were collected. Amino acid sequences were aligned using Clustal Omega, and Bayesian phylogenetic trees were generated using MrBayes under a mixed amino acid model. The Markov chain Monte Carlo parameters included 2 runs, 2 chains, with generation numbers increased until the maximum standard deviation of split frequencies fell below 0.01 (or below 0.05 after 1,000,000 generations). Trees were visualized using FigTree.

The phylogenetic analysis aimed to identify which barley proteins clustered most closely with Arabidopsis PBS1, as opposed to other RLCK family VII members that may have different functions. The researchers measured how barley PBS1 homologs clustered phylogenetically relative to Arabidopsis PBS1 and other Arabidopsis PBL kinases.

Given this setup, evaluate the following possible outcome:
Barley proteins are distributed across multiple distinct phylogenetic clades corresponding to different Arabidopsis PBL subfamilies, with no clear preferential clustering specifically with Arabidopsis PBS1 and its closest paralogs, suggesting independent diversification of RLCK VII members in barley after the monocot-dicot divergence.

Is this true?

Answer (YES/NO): NO